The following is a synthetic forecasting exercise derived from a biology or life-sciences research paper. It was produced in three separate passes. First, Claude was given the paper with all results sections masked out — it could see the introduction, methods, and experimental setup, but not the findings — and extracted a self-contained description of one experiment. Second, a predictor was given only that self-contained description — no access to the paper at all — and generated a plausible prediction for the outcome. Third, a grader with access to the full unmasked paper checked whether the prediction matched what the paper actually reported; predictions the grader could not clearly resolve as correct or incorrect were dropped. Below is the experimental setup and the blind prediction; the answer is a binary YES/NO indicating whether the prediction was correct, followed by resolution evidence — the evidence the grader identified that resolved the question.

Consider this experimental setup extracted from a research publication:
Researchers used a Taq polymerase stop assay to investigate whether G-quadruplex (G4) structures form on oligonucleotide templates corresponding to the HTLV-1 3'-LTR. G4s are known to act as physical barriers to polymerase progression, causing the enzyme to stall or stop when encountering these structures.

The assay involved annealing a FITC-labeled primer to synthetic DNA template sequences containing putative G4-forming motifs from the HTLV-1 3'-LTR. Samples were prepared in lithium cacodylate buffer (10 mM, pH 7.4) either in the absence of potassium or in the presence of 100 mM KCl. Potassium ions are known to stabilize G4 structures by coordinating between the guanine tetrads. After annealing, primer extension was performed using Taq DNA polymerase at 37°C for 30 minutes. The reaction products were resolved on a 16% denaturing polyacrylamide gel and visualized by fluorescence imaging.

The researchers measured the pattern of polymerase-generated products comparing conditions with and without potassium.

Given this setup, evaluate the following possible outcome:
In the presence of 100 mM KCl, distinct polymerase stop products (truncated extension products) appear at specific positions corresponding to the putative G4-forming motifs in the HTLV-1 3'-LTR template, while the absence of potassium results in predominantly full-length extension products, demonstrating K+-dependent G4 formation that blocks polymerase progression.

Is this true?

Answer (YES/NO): NO